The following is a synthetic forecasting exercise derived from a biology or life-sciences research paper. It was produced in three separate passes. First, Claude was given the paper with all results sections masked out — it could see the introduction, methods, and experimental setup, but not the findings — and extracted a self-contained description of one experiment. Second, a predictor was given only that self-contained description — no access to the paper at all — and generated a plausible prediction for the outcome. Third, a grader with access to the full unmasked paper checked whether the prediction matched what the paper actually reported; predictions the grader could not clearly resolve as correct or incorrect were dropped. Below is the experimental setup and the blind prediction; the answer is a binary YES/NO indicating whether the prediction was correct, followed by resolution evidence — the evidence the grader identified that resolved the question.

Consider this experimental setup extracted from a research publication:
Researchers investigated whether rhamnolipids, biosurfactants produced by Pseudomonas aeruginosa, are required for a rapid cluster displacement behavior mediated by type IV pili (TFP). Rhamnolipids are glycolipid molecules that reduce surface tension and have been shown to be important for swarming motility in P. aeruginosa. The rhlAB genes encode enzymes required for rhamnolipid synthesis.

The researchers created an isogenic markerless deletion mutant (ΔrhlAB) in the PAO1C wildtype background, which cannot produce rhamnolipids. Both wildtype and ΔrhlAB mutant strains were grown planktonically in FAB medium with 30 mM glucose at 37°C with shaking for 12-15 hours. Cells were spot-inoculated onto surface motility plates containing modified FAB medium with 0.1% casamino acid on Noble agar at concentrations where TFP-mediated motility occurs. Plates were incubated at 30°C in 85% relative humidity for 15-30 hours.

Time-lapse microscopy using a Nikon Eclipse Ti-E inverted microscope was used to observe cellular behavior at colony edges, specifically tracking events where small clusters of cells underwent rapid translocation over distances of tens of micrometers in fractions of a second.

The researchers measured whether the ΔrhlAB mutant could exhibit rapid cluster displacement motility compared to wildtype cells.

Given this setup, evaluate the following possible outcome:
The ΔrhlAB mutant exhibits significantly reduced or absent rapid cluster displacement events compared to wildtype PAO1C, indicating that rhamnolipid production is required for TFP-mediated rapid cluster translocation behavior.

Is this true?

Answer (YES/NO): YES